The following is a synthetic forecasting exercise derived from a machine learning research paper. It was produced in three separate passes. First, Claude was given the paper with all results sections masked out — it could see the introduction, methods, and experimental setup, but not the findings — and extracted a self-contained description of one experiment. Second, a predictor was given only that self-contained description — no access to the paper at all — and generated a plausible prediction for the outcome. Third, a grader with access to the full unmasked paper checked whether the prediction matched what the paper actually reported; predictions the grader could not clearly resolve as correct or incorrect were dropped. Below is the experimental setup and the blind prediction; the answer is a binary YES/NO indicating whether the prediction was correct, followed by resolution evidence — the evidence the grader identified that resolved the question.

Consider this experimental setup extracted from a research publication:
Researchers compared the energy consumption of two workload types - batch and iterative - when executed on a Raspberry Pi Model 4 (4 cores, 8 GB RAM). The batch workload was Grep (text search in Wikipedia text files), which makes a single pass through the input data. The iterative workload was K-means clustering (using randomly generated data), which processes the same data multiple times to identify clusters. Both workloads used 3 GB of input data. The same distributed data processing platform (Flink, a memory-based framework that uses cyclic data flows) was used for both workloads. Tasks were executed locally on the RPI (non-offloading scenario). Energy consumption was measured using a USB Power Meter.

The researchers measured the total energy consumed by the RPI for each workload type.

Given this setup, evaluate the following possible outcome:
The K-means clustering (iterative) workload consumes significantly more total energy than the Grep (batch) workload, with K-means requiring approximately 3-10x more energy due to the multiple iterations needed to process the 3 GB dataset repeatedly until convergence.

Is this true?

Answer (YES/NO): YES